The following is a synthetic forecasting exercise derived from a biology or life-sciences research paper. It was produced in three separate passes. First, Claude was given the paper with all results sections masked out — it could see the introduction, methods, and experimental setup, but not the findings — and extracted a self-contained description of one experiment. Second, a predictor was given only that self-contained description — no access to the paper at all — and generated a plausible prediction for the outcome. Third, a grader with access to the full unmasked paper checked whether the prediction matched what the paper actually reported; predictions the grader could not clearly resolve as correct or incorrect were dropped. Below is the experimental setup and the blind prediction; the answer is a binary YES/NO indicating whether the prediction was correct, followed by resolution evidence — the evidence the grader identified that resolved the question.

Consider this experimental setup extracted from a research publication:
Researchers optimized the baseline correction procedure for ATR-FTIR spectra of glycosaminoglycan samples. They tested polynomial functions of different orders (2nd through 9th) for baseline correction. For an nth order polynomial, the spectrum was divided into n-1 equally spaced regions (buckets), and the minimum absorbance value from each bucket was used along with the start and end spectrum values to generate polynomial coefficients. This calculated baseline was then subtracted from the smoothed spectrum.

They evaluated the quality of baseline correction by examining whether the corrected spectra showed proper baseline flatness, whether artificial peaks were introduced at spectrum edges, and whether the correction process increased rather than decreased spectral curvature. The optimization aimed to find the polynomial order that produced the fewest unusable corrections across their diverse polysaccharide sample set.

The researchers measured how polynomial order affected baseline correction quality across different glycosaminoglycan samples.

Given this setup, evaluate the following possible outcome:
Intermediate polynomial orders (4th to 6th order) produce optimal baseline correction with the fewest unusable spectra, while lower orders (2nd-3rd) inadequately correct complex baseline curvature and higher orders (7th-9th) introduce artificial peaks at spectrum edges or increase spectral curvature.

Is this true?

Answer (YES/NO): NO